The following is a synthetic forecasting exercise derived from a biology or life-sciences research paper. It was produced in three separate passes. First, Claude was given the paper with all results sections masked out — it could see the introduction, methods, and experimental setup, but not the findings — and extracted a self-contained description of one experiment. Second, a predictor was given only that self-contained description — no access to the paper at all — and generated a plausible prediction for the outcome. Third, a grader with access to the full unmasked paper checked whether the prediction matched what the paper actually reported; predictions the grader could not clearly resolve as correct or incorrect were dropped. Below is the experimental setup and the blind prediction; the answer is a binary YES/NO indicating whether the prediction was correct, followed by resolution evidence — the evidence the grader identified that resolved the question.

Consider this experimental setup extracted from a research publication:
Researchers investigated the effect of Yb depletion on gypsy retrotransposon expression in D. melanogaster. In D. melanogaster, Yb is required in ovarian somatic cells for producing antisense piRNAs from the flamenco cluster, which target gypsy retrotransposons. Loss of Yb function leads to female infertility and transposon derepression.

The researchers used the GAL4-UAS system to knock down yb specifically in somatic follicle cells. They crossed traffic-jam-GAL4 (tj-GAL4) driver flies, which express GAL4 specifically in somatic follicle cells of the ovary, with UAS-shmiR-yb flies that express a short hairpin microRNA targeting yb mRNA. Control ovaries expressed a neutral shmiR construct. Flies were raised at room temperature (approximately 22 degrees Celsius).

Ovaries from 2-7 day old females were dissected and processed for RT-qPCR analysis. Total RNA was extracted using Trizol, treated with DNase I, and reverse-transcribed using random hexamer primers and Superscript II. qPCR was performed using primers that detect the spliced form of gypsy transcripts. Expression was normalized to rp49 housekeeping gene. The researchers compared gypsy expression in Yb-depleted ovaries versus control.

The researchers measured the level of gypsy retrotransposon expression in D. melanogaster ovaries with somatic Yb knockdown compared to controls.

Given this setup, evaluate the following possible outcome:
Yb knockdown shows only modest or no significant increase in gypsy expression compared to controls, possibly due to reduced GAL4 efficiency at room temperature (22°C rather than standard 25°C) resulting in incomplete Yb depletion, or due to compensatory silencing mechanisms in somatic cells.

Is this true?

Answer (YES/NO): NO